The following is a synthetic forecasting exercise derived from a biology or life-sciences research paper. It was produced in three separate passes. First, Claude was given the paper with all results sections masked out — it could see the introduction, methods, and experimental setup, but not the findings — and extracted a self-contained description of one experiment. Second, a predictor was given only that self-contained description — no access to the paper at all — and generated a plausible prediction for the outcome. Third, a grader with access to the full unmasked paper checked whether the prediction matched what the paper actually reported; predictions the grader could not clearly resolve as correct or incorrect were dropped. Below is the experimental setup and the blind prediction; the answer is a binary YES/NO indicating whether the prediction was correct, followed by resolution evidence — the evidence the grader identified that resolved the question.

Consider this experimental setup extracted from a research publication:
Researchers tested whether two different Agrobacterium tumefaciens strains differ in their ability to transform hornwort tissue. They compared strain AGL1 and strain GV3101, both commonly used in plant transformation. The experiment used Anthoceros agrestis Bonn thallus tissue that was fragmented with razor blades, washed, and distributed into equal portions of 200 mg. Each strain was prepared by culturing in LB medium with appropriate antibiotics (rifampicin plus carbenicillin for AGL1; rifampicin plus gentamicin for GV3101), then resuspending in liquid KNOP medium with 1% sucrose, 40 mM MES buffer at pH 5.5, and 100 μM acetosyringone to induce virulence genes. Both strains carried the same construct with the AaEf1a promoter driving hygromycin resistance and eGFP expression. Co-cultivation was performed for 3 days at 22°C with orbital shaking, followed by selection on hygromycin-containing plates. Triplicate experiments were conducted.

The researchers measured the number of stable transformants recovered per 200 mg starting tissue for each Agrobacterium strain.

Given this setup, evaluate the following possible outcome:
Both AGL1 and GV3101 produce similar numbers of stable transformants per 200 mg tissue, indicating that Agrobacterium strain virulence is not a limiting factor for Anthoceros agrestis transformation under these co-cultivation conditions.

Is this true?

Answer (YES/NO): NO